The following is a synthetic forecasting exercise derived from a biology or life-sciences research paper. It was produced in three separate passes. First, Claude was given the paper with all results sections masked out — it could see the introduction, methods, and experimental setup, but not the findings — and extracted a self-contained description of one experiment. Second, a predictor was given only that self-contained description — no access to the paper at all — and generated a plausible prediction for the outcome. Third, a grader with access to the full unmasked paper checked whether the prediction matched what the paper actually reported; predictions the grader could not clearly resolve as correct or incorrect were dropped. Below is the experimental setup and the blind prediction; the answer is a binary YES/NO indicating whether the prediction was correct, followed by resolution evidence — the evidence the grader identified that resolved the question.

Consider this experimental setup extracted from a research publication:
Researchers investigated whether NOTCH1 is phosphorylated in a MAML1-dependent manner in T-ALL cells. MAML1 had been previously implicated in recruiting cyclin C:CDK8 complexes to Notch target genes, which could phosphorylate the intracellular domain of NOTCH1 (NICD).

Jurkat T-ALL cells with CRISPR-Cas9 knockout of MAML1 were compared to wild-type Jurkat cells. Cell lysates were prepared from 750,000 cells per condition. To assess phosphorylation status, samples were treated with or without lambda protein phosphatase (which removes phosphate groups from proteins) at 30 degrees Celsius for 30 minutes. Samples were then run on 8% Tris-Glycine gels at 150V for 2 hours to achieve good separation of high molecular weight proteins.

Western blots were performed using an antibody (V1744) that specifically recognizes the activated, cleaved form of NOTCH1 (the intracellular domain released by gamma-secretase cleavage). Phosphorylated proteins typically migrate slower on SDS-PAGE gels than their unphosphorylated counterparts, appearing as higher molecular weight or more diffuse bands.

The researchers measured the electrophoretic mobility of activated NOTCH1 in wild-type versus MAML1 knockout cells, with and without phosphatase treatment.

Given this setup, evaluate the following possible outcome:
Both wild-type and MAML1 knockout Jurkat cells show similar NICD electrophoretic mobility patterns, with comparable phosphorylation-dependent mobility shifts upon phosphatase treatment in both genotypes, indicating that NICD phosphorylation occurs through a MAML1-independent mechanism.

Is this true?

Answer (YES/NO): NO